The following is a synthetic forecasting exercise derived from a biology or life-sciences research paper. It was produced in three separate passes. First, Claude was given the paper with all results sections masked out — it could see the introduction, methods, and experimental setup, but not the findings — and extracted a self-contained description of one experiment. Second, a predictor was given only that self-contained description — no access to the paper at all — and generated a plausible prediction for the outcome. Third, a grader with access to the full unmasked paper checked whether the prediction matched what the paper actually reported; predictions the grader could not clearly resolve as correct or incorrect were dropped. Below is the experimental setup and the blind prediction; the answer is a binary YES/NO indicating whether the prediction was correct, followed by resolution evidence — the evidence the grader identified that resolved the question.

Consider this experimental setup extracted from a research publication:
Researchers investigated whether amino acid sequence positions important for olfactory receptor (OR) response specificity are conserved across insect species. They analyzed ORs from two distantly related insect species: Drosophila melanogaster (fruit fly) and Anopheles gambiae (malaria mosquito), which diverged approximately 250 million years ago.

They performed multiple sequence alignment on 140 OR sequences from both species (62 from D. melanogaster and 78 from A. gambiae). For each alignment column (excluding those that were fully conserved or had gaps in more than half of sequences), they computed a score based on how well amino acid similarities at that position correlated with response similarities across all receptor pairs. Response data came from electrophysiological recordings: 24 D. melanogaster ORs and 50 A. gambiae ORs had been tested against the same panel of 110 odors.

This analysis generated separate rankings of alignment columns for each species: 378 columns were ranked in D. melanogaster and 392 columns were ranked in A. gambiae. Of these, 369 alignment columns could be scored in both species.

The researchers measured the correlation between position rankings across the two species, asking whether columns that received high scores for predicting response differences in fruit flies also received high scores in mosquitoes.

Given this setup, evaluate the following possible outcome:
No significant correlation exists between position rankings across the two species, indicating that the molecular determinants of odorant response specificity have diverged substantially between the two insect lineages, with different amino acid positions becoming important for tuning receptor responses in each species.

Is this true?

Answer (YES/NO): NO